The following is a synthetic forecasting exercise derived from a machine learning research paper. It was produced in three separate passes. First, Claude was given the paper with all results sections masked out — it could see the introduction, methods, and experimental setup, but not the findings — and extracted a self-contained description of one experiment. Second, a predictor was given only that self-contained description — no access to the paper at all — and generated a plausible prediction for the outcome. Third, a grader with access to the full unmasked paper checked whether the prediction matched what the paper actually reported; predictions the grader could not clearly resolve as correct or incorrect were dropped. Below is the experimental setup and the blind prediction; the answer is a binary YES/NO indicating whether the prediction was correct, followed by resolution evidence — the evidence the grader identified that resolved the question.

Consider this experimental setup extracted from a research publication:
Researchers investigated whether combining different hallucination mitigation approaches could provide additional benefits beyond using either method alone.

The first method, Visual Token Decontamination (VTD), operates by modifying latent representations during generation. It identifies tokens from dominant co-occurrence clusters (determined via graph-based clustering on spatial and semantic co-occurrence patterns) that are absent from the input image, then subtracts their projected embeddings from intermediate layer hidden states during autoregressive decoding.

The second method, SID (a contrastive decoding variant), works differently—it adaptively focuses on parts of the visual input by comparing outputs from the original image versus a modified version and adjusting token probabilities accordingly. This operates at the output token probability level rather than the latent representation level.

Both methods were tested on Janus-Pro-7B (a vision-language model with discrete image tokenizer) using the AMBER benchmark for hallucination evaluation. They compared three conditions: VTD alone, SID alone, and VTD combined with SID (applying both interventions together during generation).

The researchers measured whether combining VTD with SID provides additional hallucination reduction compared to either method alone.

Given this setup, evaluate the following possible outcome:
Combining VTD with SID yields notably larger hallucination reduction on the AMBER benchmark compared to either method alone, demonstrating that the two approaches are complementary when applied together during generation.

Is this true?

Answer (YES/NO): NO